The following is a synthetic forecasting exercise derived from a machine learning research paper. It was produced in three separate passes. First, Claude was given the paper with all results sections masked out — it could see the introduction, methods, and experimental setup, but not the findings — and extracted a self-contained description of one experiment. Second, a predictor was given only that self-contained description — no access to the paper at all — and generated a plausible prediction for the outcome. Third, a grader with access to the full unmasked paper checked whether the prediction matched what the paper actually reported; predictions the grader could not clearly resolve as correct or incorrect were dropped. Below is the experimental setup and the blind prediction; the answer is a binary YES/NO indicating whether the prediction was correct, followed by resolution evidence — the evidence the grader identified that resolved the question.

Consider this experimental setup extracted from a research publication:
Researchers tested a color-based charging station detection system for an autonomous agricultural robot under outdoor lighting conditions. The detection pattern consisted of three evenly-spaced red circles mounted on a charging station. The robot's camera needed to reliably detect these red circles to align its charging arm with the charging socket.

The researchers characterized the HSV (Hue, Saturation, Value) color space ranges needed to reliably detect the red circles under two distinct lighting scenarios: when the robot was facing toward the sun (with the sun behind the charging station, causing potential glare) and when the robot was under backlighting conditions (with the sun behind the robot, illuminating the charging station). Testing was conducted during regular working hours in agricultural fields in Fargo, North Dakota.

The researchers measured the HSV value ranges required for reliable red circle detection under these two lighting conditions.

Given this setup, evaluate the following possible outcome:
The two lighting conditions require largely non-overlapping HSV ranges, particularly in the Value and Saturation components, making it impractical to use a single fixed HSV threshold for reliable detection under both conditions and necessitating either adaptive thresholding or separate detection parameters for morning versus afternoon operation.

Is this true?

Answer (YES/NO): NO